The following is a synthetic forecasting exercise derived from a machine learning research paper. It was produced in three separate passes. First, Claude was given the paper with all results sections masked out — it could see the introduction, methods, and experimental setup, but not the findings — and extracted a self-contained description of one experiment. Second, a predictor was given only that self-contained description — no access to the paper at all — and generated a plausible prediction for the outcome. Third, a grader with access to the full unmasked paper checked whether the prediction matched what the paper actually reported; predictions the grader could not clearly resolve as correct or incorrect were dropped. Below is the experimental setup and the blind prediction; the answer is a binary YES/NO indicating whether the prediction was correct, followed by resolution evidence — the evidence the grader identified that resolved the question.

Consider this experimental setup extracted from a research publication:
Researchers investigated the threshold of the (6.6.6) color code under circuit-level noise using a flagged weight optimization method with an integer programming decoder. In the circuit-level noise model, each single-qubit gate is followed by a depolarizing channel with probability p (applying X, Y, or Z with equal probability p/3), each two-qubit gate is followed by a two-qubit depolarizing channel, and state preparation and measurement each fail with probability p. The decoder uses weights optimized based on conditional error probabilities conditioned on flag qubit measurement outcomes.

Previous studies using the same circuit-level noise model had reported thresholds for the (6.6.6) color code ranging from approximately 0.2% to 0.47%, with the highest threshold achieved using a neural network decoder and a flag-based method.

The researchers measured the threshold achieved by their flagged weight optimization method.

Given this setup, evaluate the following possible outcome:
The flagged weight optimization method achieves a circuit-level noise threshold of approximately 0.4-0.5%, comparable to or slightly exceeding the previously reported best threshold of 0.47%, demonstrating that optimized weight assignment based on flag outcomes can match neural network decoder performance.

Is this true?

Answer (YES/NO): NO